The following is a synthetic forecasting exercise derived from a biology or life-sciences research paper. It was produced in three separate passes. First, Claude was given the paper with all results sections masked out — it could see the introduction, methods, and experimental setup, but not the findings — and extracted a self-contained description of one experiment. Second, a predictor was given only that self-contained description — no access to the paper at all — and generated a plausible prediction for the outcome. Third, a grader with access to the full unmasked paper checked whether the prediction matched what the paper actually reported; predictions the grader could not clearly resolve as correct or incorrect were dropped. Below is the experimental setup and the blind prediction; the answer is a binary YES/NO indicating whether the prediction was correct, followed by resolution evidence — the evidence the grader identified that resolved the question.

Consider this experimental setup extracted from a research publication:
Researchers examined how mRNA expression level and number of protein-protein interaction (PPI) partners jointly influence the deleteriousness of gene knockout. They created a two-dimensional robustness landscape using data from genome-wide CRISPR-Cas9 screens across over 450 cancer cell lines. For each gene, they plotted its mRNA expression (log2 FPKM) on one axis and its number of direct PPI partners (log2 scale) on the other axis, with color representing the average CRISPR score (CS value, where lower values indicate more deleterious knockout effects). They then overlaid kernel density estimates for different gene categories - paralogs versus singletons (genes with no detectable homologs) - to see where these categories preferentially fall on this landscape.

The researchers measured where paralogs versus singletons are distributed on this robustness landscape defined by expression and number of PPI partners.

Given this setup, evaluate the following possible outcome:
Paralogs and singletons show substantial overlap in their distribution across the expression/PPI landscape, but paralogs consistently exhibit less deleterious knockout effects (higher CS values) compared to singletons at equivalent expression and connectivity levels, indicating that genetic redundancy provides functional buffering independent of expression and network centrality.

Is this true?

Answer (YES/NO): NO